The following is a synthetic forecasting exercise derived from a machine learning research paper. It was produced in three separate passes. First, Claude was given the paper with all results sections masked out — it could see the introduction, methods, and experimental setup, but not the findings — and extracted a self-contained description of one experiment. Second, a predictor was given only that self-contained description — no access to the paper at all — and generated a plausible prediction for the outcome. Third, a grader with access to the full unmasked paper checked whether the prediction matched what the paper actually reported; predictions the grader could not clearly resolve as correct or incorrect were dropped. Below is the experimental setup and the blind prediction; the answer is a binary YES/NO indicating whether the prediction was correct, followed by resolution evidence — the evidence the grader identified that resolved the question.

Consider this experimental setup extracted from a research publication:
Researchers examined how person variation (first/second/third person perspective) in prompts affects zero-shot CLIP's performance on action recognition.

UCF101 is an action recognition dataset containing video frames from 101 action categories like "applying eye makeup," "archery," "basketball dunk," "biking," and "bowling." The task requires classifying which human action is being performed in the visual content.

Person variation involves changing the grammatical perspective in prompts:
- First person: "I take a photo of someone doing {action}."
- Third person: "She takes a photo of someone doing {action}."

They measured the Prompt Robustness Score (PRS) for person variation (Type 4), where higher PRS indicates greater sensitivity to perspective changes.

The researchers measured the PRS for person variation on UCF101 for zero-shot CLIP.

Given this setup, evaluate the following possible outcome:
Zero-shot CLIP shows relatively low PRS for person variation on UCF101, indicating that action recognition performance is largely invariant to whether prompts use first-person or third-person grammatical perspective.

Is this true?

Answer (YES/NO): YES